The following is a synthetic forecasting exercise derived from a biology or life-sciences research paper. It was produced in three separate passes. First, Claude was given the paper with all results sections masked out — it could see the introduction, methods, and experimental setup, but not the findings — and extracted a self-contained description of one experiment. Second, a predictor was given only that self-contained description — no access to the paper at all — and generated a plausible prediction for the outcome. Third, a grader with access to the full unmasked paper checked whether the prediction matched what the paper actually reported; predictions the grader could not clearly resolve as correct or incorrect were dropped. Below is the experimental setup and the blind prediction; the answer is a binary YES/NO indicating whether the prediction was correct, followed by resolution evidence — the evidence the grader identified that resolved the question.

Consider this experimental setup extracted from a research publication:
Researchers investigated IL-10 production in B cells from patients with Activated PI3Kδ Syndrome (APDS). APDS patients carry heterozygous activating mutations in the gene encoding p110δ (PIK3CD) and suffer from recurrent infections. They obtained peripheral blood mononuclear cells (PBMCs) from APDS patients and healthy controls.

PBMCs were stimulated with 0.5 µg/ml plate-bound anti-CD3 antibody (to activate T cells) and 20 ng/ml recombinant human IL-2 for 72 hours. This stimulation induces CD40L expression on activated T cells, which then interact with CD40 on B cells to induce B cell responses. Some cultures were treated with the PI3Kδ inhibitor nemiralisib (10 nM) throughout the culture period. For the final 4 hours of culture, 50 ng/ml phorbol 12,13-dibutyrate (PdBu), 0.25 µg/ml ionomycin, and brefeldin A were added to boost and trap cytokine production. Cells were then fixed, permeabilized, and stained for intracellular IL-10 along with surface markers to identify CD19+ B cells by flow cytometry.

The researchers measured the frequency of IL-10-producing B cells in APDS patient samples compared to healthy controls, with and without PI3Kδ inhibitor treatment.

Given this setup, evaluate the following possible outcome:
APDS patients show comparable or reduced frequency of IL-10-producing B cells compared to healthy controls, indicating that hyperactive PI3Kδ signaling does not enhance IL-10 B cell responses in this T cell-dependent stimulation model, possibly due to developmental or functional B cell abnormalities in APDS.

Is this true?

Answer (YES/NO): NO